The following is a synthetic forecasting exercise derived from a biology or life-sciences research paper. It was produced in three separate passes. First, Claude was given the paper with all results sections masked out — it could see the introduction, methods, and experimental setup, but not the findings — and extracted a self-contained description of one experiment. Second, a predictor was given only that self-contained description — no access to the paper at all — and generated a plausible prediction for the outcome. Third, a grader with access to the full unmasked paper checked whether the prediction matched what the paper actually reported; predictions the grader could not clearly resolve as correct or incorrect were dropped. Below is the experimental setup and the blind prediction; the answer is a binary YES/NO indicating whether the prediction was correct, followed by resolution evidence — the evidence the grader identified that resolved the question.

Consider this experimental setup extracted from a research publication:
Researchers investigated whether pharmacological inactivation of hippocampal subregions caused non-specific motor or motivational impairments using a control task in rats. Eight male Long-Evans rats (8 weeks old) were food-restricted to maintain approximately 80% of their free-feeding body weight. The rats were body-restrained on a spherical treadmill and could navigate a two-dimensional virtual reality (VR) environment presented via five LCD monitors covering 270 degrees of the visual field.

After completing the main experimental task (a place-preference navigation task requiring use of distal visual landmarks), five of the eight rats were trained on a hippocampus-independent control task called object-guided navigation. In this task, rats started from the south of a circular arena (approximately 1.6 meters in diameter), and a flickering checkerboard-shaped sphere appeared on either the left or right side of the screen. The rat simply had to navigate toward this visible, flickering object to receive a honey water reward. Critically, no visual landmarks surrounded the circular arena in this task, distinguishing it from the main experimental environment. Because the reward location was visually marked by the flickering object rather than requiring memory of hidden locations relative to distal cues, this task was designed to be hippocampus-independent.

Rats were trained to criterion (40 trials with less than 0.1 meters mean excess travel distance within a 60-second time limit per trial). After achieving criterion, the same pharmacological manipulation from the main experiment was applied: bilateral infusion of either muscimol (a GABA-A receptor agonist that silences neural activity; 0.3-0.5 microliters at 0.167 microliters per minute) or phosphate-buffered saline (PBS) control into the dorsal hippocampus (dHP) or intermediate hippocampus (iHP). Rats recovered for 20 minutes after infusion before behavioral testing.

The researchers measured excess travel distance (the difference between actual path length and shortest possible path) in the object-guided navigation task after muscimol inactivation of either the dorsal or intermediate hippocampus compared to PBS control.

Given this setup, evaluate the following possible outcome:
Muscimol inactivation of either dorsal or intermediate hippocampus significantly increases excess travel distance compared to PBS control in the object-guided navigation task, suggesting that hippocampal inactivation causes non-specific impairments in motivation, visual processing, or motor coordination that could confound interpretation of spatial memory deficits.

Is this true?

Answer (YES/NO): NO